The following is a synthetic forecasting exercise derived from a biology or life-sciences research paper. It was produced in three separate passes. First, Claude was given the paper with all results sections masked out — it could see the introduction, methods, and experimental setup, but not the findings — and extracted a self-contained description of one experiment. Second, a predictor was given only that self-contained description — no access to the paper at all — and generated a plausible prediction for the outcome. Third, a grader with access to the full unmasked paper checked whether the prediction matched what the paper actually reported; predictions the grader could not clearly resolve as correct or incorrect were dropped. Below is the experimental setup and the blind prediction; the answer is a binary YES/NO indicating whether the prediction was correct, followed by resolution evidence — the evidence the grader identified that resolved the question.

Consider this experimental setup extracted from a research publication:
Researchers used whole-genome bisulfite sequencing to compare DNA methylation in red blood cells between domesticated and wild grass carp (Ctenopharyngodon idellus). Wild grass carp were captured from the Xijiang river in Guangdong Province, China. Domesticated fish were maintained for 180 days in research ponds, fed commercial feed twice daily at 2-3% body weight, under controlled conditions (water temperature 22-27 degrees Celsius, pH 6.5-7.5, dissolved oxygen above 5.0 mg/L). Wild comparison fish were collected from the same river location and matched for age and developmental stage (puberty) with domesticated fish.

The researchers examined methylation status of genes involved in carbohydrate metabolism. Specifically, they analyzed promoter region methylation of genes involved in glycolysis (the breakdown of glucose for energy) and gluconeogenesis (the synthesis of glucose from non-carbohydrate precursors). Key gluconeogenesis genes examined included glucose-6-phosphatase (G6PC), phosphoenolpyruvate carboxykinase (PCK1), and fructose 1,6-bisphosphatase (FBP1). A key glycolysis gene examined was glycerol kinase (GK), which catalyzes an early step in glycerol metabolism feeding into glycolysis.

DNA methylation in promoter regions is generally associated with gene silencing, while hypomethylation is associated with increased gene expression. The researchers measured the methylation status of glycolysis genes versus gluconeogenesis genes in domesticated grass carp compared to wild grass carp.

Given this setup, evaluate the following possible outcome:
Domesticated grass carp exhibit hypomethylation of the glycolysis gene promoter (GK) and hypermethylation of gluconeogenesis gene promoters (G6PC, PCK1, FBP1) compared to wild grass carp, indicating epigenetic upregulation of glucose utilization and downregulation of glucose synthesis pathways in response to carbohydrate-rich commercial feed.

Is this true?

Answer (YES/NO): YES